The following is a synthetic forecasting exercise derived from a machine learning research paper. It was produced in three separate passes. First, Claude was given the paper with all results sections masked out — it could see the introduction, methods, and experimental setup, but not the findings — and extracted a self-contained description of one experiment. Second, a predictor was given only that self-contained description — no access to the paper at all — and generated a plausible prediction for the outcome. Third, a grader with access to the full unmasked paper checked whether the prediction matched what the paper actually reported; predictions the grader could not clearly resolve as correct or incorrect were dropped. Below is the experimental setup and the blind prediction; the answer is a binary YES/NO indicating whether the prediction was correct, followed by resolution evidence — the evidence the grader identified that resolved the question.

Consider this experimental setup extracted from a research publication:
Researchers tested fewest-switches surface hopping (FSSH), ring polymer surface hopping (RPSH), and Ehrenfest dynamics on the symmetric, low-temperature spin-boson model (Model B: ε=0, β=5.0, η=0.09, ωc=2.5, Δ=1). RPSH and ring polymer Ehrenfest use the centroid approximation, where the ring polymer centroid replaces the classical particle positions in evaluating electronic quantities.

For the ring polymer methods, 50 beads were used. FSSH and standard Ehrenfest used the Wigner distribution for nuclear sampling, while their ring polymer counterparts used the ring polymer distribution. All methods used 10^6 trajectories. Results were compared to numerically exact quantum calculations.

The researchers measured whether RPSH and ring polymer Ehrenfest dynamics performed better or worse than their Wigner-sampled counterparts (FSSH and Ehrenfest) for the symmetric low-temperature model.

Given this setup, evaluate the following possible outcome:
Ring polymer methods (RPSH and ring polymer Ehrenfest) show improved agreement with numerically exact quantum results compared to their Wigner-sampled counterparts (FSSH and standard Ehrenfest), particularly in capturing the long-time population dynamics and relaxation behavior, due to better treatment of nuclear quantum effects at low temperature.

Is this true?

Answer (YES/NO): NO